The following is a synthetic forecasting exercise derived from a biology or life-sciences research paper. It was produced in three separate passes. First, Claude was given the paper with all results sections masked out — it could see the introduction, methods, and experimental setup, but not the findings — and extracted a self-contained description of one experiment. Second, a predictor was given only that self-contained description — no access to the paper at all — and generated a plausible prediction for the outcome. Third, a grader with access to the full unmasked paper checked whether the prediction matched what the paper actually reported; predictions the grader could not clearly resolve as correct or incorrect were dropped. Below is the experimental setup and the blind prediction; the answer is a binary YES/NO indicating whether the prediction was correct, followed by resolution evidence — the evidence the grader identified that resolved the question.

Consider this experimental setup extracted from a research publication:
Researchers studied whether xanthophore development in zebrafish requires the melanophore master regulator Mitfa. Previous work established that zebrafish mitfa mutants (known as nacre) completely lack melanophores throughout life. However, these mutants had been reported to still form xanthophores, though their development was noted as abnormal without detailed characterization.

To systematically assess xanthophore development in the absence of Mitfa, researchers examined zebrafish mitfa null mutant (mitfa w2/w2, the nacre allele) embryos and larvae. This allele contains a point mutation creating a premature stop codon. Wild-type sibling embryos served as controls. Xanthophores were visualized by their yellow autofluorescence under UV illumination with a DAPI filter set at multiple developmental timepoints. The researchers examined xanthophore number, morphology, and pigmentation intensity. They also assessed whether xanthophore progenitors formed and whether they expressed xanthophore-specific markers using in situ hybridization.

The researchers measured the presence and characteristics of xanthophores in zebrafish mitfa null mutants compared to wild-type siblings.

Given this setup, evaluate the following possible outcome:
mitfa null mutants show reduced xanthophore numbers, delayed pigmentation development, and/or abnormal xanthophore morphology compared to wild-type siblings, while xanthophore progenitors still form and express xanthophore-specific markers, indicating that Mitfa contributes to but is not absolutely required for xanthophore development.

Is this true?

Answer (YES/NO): NO